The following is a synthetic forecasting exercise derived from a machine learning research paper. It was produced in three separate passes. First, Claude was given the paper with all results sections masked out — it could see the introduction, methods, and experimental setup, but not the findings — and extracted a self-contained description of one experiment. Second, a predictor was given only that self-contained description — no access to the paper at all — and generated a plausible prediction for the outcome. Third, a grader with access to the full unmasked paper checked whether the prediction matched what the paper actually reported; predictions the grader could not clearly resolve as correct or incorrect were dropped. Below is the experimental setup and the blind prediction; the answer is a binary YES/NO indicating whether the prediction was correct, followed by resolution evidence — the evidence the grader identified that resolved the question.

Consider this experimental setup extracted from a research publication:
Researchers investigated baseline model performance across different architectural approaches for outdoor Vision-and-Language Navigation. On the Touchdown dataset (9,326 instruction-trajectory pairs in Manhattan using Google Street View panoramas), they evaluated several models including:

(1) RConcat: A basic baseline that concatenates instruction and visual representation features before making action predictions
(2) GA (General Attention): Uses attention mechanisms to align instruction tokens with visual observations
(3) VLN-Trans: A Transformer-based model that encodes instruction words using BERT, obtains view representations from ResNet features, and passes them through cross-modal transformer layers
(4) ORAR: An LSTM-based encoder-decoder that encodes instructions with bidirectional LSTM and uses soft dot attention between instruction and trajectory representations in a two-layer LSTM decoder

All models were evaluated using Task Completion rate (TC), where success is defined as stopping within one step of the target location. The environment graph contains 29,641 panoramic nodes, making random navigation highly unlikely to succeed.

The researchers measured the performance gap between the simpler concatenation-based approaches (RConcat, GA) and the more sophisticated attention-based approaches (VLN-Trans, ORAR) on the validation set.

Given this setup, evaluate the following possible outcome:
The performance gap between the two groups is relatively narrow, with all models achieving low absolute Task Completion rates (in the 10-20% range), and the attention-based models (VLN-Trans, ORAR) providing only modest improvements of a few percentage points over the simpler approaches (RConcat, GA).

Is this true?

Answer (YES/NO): NO